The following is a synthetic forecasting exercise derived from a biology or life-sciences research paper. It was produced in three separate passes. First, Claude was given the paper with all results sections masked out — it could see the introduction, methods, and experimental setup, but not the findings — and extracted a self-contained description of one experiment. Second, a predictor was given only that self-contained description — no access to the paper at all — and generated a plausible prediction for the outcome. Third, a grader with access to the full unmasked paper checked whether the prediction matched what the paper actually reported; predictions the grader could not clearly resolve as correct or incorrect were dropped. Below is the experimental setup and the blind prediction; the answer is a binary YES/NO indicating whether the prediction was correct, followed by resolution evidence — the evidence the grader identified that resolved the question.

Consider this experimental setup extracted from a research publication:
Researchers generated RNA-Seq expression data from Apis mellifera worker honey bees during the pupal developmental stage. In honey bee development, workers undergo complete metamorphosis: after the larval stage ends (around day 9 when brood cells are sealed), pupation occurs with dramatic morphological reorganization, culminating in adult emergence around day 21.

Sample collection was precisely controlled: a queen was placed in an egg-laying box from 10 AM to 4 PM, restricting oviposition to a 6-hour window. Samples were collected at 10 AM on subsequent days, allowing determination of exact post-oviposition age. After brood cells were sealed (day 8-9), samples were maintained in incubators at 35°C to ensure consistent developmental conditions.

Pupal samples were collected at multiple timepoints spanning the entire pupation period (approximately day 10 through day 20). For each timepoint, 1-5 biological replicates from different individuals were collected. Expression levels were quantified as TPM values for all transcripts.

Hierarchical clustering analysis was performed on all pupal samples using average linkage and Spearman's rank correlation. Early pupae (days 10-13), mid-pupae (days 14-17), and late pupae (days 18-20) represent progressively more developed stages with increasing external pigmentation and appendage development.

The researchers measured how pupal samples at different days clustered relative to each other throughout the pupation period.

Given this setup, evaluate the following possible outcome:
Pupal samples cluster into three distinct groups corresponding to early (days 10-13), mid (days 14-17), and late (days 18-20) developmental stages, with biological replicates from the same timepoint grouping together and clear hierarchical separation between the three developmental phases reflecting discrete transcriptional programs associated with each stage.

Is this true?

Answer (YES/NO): NO